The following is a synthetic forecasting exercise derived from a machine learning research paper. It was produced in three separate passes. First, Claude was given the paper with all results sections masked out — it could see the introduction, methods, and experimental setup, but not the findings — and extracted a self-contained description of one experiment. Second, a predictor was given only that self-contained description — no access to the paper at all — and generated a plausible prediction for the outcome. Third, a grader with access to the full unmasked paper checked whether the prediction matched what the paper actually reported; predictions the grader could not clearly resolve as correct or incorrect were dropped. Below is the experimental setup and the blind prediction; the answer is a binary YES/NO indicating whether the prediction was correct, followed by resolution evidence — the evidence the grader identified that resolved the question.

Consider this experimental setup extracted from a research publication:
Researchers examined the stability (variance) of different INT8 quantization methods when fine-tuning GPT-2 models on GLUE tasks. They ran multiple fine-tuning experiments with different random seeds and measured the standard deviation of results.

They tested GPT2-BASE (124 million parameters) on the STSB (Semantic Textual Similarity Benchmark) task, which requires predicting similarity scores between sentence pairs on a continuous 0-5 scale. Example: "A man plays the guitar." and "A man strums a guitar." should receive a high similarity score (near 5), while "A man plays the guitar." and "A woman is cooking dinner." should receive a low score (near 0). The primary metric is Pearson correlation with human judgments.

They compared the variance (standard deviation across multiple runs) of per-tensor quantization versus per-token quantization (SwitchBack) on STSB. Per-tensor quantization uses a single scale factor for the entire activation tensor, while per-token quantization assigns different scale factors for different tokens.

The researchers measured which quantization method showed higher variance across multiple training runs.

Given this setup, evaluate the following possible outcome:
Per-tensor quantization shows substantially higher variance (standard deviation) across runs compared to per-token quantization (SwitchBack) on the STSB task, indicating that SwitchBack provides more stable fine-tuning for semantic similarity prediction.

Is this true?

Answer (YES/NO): YES